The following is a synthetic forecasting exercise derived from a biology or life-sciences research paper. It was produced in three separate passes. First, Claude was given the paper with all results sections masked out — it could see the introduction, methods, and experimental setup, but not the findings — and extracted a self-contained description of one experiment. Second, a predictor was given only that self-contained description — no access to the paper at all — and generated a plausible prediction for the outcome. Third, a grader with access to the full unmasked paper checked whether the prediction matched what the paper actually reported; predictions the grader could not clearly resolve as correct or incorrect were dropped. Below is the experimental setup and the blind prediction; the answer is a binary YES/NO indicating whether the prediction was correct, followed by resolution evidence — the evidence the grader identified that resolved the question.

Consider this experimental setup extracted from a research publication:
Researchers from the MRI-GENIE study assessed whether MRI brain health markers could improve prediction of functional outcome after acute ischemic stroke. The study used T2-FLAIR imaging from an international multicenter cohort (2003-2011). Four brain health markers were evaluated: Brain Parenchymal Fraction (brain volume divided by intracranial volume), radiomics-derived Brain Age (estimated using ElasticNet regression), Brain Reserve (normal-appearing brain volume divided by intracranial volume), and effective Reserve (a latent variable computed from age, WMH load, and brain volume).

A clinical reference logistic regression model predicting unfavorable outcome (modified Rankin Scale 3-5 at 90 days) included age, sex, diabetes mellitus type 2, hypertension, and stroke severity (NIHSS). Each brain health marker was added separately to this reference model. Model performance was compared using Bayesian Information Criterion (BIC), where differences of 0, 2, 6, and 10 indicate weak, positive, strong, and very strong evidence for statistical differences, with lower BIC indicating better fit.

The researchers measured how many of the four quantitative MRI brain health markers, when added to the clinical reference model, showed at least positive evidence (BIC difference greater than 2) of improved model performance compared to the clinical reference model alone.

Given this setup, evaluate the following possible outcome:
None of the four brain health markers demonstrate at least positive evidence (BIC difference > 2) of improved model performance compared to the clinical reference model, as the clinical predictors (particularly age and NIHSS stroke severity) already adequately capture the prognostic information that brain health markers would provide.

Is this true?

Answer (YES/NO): NO